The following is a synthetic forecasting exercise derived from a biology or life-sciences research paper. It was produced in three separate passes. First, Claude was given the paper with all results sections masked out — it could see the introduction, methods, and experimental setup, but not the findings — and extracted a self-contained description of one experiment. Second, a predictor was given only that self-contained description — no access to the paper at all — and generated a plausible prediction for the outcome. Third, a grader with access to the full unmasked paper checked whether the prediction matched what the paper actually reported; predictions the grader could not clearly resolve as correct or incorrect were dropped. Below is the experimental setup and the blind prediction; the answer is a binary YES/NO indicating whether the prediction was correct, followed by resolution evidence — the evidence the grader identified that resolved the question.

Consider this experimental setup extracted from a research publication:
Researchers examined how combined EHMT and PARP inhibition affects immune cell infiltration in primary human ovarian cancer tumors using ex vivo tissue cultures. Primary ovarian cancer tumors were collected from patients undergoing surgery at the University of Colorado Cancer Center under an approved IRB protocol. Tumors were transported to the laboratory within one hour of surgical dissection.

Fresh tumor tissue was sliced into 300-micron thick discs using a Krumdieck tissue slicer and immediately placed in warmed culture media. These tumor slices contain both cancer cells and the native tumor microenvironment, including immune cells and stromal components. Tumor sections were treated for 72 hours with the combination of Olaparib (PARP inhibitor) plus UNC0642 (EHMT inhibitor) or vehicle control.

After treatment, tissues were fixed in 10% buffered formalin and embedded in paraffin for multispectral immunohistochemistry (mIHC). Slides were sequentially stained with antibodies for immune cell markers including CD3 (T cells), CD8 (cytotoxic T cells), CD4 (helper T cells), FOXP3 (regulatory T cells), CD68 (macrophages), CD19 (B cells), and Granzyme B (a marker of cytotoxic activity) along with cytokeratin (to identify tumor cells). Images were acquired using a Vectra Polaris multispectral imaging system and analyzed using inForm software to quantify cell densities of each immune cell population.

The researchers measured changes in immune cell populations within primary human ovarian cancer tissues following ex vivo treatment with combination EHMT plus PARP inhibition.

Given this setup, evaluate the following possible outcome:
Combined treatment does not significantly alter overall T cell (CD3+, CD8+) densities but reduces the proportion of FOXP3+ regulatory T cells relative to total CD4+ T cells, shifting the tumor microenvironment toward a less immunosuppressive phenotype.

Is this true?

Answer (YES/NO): NO